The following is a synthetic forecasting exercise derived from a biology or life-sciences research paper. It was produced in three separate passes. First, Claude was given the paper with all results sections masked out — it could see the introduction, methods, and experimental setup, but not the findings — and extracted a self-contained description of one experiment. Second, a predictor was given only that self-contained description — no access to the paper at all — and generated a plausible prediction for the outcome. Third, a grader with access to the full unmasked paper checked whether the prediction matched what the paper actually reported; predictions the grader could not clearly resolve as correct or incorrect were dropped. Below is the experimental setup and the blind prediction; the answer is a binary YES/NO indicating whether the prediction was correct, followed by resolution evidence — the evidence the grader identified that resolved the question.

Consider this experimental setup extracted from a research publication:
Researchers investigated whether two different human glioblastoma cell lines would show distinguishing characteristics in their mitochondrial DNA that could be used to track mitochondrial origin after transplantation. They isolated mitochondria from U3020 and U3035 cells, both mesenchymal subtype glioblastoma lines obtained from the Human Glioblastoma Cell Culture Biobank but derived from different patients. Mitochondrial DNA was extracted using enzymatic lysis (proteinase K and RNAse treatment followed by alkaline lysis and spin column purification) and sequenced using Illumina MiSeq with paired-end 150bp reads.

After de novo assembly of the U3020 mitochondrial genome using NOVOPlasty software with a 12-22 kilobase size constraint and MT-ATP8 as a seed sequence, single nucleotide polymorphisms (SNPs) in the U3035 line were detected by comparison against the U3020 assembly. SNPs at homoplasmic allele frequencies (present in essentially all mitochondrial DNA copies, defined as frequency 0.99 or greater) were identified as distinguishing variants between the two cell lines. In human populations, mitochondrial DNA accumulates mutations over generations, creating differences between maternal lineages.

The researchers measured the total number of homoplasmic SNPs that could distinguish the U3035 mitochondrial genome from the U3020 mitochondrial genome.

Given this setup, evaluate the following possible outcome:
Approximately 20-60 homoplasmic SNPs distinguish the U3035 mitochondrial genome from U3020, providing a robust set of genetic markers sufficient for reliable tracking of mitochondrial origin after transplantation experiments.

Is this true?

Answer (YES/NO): YES